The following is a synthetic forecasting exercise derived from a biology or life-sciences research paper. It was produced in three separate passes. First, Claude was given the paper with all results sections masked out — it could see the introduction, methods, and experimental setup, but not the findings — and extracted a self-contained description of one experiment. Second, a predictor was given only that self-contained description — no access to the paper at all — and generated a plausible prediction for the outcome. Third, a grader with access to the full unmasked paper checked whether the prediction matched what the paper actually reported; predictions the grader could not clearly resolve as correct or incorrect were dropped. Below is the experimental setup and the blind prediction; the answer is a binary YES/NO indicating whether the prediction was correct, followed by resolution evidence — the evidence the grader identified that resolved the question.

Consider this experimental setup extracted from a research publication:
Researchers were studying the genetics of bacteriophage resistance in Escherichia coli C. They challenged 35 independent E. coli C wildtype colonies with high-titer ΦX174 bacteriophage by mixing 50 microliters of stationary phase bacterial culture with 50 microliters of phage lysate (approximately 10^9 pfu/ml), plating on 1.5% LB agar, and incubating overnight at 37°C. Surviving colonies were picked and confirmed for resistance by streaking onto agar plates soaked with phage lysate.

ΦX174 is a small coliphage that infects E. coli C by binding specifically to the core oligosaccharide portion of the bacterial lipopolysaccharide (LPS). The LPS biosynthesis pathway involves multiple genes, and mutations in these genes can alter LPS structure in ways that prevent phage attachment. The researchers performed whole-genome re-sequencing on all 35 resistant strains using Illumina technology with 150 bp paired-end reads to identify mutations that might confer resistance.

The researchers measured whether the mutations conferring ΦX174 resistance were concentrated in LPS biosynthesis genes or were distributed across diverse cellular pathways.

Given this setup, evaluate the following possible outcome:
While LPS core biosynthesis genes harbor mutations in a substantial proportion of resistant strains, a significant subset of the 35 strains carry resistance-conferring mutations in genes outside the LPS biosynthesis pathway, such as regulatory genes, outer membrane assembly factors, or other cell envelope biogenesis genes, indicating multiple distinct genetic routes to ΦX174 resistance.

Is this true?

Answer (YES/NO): NO